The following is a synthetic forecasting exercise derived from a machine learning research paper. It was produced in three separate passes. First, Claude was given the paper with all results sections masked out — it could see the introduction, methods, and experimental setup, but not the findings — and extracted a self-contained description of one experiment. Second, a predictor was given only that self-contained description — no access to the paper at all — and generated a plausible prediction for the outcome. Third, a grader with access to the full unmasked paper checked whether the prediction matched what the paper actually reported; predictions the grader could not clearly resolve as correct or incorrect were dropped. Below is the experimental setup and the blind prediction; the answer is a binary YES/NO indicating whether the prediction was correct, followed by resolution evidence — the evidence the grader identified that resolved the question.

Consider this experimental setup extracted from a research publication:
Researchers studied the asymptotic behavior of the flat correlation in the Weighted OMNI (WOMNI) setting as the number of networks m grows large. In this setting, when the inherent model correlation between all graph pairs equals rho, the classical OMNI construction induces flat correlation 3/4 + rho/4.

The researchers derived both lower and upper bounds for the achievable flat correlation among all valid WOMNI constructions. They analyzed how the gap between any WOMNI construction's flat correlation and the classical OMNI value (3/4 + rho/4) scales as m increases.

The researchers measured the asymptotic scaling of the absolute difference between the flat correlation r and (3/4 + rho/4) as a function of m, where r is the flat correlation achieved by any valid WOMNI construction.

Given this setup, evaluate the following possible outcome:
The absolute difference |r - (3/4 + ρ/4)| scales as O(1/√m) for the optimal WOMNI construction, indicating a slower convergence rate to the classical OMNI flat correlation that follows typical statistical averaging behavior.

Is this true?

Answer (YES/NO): NO